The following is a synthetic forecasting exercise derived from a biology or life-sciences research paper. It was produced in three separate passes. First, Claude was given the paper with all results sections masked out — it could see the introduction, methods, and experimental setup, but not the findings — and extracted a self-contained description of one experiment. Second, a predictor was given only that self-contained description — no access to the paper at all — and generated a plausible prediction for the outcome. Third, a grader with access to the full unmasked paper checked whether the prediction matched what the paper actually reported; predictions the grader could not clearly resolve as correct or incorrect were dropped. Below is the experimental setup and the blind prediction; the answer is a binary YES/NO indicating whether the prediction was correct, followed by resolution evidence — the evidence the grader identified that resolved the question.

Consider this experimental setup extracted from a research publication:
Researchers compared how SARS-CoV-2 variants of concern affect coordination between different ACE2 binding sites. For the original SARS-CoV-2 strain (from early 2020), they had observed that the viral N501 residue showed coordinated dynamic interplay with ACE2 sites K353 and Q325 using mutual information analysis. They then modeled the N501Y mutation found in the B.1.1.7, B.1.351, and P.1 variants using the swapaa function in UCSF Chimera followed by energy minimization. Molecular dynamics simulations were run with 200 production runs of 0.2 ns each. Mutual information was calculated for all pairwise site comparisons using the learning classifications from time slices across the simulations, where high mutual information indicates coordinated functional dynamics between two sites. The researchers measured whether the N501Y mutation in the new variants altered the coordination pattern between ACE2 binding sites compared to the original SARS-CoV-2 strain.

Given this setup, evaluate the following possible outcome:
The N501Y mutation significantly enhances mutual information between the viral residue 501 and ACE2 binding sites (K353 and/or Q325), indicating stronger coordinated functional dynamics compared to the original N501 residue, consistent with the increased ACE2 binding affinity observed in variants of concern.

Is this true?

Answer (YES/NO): NO